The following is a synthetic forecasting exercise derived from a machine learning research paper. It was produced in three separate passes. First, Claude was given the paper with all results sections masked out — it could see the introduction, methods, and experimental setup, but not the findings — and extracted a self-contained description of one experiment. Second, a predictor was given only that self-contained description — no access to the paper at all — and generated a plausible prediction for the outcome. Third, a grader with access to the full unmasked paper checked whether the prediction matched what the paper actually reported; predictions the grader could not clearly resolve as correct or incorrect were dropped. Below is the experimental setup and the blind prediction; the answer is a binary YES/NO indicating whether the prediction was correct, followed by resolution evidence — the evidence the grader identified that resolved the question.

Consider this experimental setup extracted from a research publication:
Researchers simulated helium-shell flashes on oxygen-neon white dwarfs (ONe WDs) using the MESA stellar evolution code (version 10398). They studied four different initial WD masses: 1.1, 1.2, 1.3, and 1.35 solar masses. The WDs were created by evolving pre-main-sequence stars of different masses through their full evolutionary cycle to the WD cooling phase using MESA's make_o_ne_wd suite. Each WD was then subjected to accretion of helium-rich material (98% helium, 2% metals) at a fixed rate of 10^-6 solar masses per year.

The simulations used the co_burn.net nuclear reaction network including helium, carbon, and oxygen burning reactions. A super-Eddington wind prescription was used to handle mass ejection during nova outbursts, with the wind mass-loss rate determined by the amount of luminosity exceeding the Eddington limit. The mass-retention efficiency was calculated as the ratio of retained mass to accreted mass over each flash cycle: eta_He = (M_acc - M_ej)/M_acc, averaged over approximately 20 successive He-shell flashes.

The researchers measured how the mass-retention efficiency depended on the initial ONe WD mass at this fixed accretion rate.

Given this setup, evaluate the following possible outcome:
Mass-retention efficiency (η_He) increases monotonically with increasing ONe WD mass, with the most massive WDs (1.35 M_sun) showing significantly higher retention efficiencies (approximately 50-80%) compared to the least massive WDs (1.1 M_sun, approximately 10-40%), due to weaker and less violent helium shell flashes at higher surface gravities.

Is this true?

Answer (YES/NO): YES